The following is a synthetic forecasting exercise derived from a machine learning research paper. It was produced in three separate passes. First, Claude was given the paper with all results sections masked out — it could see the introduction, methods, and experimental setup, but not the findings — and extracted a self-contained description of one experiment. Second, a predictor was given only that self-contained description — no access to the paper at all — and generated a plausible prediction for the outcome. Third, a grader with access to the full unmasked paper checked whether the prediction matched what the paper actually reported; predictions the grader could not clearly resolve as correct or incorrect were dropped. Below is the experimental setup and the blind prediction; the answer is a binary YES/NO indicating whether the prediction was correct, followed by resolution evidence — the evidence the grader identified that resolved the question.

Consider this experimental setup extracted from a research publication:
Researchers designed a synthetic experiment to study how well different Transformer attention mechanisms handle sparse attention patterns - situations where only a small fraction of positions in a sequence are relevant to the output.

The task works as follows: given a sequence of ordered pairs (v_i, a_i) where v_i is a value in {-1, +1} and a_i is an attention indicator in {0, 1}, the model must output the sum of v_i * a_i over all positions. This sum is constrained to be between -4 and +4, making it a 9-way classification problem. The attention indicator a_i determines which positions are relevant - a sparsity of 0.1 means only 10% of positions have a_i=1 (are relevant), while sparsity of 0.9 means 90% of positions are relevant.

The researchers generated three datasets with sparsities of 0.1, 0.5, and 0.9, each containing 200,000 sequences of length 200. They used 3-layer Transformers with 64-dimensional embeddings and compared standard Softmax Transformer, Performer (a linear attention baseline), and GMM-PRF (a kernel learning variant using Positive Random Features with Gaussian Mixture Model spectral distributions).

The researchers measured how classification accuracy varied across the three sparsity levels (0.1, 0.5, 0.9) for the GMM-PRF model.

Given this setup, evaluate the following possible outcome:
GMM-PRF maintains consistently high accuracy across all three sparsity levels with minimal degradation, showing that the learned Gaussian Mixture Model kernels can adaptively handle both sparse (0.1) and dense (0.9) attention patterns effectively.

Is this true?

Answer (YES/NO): NO